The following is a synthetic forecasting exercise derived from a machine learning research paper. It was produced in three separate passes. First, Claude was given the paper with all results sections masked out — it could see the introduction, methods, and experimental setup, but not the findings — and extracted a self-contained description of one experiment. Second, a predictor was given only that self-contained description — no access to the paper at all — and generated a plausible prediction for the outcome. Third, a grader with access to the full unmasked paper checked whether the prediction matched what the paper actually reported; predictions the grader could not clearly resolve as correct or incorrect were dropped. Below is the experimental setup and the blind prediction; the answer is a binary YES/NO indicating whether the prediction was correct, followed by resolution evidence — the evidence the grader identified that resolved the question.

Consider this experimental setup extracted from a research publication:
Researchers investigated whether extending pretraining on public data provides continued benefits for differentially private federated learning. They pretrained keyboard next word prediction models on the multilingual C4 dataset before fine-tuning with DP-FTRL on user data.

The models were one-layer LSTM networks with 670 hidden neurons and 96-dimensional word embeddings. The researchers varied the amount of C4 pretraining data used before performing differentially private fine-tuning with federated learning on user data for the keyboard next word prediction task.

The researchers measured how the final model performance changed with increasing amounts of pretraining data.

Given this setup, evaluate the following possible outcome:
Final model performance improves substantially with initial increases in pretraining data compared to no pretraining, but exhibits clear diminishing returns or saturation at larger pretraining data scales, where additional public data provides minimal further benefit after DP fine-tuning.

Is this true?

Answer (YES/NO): YES